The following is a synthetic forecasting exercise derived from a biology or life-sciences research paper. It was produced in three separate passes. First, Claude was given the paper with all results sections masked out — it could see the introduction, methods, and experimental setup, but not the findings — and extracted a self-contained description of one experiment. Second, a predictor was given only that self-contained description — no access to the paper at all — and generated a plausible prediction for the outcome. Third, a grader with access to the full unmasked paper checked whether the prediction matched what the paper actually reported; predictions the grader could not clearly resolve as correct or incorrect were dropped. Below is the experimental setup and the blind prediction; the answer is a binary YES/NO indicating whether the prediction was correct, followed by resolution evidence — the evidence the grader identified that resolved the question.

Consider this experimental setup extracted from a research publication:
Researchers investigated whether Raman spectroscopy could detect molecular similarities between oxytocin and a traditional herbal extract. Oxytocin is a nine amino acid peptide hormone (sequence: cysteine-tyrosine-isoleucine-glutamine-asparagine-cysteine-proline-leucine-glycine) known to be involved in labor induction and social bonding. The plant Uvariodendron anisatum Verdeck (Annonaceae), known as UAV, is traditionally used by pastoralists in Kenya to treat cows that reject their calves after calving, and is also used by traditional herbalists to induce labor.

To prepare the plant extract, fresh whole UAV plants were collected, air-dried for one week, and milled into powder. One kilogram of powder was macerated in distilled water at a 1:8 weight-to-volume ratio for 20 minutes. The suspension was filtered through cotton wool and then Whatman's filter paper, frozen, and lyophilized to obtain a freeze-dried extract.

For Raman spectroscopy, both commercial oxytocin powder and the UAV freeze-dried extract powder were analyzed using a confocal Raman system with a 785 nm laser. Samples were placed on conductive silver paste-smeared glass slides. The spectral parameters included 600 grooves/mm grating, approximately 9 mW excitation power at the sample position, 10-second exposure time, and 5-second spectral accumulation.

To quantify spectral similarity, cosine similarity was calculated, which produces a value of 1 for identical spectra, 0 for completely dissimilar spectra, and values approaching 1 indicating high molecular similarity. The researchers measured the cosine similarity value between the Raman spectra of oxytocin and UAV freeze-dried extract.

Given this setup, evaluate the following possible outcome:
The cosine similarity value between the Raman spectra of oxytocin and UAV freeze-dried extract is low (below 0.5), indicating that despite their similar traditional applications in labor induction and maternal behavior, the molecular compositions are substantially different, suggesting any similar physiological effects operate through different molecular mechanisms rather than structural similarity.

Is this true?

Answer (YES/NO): NO